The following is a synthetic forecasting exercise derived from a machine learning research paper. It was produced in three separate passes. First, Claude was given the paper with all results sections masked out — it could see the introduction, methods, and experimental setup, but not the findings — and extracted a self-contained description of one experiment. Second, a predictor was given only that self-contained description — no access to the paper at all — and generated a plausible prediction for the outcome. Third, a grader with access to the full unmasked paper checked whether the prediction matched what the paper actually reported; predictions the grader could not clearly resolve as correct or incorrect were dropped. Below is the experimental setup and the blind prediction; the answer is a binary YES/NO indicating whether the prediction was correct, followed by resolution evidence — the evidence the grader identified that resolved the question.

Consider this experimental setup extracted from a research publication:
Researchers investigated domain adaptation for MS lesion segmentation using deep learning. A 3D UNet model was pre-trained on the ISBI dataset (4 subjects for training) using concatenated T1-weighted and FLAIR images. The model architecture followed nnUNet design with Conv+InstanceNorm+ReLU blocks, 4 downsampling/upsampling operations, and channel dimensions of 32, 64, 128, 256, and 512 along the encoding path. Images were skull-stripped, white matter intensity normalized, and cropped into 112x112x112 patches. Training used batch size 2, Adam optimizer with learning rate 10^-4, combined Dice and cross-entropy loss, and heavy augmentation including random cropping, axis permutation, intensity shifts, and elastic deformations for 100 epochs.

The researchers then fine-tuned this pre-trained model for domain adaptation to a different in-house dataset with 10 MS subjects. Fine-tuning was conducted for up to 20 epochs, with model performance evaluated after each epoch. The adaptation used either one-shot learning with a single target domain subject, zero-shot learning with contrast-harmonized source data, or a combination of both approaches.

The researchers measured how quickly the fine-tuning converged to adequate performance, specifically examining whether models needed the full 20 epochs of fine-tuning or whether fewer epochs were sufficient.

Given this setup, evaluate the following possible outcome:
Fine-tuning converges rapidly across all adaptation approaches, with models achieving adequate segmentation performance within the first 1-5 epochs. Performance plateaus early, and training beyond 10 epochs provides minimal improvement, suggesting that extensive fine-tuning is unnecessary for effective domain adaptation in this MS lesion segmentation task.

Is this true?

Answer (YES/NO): YES